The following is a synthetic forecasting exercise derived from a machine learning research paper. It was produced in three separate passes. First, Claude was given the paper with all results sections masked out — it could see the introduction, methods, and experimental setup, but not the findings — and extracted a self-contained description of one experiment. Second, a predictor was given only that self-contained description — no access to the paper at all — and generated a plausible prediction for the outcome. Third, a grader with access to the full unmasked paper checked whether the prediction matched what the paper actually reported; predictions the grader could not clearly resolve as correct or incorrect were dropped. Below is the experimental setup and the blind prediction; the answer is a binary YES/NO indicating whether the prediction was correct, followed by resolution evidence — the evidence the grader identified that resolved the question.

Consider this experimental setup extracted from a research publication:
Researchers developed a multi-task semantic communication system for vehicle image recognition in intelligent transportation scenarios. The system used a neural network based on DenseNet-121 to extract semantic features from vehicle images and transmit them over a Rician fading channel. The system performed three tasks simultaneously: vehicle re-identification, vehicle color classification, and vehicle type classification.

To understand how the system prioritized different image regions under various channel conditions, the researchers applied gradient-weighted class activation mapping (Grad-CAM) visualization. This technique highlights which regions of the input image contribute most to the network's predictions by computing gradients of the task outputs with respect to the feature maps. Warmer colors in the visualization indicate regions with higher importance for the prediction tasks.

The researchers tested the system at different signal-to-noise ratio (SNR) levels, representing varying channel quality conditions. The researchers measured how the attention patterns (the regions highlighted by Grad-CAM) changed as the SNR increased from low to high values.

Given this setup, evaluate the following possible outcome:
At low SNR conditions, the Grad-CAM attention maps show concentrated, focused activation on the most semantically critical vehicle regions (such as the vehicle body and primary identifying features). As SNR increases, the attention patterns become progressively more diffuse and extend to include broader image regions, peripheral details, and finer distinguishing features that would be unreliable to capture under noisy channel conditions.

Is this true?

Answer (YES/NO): NO